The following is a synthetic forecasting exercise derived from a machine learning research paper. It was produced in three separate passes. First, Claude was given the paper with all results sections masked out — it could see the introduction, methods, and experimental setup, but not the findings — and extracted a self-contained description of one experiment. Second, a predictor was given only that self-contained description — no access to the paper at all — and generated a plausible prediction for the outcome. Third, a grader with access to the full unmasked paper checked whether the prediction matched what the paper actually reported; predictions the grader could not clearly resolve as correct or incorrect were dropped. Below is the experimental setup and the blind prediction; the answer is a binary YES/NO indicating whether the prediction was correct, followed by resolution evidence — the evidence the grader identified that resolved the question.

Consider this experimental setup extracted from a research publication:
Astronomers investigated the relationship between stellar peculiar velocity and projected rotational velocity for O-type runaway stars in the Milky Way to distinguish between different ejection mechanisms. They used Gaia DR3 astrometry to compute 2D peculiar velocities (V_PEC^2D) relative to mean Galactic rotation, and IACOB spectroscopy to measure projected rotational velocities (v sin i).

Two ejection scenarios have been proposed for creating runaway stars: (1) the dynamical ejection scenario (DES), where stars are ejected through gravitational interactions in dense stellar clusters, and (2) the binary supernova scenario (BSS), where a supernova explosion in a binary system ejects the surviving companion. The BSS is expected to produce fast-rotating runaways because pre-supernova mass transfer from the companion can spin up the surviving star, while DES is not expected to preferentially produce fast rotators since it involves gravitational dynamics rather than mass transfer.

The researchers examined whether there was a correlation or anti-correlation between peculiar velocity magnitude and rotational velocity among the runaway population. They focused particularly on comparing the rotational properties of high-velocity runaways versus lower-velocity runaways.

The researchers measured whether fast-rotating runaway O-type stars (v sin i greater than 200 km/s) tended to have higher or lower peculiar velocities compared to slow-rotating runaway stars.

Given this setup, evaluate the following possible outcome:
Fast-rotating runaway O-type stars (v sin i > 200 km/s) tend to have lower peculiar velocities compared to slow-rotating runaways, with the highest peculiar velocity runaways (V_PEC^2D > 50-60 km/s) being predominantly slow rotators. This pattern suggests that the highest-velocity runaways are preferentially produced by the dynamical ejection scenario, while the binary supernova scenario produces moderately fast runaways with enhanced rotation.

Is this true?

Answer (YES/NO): NO